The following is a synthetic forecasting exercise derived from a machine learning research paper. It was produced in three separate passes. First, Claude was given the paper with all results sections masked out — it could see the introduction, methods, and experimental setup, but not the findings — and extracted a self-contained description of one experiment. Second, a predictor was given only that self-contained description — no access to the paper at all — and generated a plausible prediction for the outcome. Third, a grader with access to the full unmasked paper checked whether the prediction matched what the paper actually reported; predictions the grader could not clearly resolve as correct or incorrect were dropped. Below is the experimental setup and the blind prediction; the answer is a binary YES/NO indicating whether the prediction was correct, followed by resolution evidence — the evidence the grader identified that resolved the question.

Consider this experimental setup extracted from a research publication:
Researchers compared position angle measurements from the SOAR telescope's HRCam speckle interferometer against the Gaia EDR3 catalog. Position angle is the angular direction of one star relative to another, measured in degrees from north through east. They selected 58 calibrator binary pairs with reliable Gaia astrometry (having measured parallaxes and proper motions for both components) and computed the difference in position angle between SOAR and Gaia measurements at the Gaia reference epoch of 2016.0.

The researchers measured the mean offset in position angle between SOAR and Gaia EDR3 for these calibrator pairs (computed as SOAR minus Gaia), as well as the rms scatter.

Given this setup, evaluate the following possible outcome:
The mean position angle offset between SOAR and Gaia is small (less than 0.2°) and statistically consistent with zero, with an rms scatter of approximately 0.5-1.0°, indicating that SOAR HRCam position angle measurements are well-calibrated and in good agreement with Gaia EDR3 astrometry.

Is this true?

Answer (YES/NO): NO